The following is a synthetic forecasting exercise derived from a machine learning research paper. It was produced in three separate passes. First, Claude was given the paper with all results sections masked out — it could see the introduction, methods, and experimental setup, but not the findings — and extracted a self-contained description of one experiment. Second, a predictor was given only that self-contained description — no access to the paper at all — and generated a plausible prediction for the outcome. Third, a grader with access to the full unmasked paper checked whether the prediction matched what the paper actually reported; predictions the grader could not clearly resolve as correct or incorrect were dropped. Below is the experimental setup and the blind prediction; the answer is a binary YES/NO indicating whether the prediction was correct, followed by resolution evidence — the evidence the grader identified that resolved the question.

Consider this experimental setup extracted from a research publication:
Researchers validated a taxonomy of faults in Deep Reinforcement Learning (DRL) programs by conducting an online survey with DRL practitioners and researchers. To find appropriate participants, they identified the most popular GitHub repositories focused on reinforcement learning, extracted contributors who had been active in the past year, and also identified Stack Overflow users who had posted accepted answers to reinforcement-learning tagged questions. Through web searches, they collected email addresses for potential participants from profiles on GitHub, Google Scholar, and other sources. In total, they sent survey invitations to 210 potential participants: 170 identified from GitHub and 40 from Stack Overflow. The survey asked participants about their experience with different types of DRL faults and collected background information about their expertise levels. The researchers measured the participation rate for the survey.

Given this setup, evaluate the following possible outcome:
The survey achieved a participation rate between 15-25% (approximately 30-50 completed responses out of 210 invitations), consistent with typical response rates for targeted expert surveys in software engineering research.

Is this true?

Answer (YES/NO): NO